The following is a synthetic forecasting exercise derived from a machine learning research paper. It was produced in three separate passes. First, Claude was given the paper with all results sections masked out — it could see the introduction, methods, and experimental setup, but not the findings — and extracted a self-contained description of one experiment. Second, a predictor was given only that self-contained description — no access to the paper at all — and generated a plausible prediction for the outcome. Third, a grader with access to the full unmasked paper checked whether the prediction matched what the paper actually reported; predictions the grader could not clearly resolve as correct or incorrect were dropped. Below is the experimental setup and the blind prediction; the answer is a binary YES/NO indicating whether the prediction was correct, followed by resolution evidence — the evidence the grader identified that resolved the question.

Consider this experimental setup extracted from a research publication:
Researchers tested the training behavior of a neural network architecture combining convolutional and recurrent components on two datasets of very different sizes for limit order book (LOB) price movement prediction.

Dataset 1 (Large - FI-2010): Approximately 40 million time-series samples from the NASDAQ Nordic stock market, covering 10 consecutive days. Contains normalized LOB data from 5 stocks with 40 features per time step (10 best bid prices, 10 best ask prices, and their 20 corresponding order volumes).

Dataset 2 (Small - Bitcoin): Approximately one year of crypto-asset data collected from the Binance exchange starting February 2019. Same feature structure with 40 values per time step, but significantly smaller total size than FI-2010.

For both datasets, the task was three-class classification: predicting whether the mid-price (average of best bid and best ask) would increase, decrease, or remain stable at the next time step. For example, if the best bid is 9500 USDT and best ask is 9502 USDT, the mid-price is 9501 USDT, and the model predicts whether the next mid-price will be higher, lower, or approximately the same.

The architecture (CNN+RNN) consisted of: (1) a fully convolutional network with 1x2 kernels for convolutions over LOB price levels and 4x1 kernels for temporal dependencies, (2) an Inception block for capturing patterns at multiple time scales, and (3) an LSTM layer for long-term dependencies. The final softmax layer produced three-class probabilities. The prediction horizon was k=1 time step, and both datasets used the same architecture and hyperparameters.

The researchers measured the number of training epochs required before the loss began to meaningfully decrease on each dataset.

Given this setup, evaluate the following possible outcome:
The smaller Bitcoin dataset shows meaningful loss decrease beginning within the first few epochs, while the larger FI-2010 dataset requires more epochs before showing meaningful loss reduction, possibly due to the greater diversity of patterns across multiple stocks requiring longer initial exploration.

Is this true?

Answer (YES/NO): NO